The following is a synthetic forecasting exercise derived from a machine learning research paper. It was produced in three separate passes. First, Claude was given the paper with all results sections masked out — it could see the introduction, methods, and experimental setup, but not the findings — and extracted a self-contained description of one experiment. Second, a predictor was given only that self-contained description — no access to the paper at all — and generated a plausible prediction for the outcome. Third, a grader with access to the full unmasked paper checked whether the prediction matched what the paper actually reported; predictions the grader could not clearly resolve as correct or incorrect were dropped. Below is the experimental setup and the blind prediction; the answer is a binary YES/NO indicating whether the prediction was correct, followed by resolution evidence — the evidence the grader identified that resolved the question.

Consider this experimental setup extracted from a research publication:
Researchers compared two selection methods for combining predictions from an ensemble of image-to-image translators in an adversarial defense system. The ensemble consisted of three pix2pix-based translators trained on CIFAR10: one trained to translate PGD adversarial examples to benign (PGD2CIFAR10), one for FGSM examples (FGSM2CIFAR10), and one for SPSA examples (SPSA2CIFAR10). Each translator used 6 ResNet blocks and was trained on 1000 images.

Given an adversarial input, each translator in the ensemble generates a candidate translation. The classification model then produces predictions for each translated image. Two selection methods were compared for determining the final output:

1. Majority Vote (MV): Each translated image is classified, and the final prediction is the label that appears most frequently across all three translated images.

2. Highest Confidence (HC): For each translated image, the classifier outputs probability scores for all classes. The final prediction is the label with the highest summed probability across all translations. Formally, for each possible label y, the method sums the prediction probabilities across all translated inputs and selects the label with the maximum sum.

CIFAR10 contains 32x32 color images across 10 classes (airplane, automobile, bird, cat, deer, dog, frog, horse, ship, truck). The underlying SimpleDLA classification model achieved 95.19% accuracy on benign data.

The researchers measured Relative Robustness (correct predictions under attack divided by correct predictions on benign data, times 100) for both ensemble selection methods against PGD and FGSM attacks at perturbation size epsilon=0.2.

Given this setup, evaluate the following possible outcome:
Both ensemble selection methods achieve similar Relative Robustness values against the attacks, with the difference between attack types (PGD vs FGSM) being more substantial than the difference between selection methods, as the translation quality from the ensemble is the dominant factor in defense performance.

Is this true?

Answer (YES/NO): YES